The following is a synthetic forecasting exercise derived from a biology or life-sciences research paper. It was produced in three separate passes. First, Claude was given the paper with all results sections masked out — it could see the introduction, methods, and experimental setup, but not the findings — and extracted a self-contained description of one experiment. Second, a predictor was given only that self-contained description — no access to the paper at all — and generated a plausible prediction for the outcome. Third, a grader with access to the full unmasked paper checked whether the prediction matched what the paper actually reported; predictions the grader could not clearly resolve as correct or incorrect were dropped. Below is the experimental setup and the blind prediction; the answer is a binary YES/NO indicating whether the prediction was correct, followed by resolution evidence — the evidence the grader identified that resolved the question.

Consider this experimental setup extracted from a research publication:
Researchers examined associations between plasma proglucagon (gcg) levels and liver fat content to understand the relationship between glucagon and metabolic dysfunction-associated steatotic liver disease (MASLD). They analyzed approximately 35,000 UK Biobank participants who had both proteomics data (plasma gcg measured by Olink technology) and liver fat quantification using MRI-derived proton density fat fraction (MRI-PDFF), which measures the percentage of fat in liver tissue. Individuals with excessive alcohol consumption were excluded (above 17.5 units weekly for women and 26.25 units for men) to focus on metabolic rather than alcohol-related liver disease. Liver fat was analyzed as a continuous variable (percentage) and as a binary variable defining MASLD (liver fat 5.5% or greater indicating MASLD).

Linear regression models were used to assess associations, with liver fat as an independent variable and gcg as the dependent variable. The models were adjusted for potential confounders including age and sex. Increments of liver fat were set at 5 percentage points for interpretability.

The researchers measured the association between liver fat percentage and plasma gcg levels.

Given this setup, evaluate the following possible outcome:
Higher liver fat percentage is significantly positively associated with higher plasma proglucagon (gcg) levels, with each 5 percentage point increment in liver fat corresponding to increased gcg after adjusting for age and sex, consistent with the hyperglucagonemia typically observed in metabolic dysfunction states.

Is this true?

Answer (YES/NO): YES